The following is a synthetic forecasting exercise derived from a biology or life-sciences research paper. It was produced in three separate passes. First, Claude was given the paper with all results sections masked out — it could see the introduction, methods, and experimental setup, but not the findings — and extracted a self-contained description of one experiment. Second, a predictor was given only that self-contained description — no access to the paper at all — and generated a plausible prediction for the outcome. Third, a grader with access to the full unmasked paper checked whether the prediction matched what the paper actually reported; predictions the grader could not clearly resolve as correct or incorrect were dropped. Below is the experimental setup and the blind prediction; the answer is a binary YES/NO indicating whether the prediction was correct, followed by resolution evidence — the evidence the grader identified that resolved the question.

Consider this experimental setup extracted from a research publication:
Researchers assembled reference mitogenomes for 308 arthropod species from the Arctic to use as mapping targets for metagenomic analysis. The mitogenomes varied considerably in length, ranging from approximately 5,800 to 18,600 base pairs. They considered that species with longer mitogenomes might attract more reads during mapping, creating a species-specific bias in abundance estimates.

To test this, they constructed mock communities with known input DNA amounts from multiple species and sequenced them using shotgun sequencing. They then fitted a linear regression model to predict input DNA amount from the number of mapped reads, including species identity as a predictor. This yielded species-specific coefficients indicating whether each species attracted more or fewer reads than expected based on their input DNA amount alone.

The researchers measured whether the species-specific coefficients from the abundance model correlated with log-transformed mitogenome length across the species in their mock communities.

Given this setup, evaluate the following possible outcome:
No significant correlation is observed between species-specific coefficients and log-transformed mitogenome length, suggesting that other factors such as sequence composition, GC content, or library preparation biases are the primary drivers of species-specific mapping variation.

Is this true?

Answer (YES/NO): YES